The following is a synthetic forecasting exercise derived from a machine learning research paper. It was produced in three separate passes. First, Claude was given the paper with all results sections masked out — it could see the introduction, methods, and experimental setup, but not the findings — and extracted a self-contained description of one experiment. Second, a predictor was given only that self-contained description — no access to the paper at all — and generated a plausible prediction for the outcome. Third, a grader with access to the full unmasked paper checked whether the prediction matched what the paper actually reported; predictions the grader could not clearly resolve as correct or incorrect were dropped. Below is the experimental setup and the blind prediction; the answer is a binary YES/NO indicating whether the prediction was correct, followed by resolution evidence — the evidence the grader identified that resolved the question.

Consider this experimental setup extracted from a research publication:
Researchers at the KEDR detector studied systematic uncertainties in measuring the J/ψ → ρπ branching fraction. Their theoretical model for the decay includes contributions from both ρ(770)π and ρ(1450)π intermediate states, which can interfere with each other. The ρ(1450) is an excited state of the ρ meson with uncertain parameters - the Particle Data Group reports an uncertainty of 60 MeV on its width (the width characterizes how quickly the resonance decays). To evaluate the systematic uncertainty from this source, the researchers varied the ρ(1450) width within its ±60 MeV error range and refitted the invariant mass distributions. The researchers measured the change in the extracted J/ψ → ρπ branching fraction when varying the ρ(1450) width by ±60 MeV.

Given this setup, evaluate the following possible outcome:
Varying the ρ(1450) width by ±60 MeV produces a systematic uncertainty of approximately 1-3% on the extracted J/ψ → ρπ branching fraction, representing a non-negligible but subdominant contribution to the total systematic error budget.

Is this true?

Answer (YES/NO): YES